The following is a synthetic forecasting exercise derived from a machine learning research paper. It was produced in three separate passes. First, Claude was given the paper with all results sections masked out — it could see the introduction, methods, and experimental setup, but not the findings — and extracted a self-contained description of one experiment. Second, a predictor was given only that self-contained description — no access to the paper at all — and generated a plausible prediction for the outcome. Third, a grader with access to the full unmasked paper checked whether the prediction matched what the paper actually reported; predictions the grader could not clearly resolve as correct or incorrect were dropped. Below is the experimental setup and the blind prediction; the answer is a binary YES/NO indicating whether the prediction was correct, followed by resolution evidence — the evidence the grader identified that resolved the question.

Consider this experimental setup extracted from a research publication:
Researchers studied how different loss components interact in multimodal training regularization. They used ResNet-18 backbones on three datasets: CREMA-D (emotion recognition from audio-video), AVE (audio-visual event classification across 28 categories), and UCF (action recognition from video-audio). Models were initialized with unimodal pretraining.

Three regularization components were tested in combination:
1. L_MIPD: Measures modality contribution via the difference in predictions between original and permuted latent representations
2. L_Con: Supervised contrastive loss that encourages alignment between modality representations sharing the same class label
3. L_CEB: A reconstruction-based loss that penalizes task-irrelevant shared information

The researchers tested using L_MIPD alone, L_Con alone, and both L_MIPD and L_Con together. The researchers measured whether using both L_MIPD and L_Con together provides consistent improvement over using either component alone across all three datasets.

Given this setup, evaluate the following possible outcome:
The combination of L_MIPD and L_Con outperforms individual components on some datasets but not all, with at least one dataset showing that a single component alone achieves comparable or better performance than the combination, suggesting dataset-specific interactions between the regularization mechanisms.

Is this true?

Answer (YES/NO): NO